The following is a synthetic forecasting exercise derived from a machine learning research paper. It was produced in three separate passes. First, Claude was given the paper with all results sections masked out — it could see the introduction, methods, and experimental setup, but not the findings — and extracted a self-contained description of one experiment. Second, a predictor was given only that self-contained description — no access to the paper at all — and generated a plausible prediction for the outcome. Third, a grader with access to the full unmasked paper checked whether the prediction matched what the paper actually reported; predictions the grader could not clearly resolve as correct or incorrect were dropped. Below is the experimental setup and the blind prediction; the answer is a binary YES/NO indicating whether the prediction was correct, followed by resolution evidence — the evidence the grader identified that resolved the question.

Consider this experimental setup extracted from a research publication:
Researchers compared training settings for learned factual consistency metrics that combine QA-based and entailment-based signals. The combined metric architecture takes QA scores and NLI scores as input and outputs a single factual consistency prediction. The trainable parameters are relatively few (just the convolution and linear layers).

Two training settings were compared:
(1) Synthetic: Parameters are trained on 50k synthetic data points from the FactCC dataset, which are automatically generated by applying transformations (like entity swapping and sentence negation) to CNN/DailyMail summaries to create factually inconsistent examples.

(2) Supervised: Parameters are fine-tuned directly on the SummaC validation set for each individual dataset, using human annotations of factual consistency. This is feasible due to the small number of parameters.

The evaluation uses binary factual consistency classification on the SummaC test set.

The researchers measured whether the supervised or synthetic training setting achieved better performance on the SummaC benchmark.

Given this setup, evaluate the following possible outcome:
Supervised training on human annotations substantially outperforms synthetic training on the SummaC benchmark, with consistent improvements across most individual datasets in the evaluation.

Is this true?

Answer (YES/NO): NO